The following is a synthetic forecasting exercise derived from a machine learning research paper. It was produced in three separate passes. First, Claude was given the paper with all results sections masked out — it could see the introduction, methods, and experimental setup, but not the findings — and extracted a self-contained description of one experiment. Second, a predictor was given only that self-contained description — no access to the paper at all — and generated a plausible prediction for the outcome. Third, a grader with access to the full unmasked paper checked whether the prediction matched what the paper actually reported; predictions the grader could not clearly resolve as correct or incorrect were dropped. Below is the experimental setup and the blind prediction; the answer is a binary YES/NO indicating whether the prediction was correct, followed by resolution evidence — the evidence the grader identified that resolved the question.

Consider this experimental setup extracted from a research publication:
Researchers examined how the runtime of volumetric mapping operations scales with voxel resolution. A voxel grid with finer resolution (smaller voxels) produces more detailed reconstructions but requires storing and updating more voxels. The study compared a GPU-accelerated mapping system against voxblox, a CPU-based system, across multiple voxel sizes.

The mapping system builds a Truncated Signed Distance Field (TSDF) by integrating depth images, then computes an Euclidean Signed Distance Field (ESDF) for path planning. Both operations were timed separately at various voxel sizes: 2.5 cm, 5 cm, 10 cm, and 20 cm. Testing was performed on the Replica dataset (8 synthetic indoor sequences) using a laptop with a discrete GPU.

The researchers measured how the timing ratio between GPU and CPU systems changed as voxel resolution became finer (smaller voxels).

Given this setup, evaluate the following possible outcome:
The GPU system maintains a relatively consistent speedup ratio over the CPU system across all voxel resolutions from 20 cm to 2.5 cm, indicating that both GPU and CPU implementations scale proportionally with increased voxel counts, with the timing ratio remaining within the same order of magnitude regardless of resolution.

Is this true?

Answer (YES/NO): NO